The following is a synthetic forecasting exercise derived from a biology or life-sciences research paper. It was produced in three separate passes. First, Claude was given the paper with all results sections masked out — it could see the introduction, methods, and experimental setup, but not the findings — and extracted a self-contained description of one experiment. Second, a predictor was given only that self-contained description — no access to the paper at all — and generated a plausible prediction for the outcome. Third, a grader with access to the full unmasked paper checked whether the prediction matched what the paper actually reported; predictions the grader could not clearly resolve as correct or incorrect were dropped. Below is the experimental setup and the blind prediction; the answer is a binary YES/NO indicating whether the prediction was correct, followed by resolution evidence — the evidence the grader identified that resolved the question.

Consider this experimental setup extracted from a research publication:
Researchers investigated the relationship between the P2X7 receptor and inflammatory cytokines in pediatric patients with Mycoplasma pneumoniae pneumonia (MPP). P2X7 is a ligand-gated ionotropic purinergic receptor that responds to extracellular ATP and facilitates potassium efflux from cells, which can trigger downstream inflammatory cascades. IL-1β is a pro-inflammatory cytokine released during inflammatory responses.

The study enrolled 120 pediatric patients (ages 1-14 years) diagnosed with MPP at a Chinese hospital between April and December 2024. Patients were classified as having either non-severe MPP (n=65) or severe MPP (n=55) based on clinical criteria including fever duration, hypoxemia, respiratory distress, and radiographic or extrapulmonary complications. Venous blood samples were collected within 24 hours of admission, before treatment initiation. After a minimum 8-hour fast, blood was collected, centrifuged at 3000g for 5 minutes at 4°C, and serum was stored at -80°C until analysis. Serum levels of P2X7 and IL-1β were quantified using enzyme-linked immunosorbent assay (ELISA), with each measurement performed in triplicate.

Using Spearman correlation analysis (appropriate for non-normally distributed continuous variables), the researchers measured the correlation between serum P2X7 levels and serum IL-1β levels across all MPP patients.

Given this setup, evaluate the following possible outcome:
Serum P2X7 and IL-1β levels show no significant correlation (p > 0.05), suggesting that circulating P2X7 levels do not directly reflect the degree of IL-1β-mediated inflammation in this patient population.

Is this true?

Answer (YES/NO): NO